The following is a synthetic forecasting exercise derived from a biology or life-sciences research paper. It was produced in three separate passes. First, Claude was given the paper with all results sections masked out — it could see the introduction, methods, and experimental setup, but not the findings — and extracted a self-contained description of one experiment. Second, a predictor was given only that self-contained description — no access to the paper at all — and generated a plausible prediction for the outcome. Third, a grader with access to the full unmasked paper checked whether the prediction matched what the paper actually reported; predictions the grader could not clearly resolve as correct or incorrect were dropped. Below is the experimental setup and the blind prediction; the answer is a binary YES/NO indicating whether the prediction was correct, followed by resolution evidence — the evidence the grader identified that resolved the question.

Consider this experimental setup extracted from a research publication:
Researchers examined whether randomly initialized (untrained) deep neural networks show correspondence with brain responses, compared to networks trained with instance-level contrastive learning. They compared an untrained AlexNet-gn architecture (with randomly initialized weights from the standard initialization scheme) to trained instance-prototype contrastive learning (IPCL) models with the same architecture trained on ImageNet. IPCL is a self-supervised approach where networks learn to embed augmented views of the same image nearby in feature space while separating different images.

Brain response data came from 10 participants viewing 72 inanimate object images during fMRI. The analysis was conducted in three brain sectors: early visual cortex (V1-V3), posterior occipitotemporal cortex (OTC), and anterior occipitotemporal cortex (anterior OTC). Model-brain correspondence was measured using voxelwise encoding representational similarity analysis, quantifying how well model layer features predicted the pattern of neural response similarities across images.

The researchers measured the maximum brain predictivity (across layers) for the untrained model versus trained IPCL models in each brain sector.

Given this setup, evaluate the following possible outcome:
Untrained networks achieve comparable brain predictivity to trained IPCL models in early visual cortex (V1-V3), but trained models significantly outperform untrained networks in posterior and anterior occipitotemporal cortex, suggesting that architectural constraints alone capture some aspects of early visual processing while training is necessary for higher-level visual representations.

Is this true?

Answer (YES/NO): NO